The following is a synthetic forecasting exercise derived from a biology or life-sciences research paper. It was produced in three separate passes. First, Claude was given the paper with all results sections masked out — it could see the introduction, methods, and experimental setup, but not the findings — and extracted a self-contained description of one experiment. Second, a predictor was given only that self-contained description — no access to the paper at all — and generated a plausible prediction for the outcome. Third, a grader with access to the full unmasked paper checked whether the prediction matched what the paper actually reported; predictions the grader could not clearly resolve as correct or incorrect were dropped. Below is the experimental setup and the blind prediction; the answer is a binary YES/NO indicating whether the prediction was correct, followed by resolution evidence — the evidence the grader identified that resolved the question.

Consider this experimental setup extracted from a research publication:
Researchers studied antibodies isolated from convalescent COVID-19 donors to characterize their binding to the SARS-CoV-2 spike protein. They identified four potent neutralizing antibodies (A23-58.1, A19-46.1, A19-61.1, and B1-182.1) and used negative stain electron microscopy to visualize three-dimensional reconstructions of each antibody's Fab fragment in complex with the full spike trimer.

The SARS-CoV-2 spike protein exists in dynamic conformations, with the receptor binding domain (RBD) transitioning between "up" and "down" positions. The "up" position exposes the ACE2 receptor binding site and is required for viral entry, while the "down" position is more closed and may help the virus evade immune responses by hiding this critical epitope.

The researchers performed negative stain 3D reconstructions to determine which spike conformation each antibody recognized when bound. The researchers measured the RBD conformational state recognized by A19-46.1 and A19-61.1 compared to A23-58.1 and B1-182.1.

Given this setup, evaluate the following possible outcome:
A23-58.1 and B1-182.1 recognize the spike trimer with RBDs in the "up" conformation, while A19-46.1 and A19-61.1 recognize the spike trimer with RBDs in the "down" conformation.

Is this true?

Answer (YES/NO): YES